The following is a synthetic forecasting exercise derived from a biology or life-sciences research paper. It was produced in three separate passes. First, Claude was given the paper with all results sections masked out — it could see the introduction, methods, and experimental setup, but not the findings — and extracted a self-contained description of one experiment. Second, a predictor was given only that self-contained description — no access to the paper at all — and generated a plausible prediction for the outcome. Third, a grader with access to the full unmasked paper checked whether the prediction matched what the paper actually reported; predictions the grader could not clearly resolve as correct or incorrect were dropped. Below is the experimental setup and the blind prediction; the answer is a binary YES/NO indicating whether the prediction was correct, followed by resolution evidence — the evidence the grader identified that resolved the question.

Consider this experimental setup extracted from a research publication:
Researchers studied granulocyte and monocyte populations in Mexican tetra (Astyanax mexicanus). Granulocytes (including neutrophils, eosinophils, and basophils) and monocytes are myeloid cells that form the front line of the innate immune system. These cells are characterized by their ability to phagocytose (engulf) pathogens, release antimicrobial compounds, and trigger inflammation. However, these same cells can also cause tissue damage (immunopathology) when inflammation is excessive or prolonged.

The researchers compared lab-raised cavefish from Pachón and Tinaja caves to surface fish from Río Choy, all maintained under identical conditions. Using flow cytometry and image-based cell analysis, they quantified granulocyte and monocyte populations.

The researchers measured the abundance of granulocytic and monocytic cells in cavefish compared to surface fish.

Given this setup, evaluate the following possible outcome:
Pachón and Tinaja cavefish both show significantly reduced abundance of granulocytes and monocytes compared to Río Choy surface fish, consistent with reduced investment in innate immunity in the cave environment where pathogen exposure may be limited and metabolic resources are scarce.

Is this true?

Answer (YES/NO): YES